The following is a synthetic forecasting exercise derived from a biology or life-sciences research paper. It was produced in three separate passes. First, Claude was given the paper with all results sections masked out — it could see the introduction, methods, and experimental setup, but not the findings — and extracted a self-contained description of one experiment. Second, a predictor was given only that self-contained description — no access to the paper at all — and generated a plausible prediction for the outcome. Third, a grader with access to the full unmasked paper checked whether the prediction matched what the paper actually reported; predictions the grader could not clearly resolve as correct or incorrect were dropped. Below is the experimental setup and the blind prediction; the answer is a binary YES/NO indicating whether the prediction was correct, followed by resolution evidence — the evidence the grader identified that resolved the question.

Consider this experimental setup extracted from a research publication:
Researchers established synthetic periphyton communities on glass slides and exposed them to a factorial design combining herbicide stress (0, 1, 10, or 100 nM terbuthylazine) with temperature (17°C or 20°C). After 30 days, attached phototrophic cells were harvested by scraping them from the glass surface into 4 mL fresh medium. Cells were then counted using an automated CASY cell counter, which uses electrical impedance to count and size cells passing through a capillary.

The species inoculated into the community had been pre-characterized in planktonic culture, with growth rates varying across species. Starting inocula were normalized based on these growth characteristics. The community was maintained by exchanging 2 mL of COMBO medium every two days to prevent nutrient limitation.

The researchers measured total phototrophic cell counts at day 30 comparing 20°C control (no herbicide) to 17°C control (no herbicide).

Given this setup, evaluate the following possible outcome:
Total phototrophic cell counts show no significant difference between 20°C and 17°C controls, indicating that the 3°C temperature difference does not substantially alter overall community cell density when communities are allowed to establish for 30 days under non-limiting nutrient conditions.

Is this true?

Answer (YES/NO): NO